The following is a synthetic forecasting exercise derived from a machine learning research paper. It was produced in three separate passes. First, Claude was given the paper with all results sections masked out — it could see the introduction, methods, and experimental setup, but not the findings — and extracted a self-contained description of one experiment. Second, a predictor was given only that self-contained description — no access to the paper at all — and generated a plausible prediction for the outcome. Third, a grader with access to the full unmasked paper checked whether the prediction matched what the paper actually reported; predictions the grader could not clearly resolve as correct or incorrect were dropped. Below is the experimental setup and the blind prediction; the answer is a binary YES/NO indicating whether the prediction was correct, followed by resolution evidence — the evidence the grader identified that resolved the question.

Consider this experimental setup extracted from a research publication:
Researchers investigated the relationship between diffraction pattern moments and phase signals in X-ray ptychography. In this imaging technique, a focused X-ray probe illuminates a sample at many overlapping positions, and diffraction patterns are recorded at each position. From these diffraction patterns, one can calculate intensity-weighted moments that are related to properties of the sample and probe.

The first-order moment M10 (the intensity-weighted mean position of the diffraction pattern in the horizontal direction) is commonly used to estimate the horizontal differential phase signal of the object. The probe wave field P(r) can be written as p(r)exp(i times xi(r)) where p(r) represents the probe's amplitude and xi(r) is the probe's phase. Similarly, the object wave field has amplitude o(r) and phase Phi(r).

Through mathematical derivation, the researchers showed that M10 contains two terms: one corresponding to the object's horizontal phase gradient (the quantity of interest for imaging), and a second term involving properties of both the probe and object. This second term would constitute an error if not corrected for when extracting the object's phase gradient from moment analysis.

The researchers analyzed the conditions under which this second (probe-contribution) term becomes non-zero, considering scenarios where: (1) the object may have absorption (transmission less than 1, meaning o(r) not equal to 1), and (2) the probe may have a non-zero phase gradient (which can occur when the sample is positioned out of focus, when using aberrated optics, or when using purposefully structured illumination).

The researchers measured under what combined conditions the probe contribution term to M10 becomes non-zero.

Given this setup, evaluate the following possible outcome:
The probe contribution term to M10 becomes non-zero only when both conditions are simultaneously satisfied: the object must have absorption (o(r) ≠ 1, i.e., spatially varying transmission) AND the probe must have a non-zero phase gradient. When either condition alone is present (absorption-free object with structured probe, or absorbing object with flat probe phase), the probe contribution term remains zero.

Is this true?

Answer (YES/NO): YES